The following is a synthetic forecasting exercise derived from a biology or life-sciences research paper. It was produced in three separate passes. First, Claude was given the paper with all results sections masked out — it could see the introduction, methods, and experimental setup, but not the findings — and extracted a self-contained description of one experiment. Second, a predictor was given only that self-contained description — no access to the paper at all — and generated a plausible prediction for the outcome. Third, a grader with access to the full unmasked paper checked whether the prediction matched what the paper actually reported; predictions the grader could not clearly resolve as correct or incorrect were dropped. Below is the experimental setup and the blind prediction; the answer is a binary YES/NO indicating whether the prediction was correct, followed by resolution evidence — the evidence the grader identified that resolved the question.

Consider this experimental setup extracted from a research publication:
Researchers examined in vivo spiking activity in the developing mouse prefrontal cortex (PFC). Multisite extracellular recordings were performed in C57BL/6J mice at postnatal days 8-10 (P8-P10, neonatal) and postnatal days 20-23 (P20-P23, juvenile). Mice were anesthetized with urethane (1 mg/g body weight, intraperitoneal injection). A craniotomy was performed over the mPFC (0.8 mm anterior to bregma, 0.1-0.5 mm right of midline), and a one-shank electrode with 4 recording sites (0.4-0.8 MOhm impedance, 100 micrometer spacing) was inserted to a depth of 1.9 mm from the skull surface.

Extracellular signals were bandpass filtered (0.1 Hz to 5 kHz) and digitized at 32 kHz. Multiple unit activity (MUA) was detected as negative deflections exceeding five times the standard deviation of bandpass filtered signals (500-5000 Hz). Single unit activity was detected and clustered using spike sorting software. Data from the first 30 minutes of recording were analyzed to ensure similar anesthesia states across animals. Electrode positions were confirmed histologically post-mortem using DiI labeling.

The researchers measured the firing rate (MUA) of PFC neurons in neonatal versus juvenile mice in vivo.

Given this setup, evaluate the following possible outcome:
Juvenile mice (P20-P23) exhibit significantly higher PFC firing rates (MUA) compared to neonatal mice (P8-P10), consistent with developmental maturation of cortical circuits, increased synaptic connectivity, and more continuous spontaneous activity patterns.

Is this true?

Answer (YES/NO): YES